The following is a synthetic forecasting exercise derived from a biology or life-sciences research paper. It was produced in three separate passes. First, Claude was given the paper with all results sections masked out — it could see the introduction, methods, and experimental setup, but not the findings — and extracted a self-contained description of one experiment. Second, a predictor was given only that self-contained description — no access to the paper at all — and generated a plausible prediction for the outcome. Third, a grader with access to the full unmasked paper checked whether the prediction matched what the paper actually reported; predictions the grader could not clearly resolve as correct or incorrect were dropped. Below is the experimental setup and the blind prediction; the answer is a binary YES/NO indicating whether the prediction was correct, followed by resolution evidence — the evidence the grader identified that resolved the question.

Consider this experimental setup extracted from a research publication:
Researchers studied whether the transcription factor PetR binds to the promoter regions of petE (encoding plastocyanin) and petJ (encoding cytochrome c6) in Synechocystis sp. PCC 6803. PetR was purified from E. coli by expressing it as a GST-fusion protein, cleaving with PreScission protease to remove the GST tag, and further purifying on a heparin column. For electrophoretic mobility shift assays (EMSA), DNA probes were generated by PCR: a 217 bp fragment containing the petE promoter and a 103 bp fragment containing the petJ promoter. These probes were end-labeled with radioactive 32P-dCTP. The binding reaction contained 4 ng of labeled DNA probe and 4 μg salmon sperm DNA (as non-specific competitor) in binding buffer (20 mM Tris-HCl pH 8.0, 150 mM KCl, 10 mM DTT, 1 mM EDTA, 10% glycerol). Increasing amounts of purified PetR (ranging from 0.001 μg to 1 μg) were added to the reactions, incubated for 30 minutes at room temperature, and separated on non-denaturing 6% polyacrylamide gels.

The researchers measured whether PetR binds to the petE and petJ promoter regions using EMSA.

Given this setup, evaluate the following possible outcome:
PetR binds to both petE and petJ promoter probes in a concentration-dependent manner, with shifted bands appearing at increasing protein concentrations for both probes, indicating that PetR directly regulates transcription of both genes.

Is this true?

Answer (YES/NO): YES